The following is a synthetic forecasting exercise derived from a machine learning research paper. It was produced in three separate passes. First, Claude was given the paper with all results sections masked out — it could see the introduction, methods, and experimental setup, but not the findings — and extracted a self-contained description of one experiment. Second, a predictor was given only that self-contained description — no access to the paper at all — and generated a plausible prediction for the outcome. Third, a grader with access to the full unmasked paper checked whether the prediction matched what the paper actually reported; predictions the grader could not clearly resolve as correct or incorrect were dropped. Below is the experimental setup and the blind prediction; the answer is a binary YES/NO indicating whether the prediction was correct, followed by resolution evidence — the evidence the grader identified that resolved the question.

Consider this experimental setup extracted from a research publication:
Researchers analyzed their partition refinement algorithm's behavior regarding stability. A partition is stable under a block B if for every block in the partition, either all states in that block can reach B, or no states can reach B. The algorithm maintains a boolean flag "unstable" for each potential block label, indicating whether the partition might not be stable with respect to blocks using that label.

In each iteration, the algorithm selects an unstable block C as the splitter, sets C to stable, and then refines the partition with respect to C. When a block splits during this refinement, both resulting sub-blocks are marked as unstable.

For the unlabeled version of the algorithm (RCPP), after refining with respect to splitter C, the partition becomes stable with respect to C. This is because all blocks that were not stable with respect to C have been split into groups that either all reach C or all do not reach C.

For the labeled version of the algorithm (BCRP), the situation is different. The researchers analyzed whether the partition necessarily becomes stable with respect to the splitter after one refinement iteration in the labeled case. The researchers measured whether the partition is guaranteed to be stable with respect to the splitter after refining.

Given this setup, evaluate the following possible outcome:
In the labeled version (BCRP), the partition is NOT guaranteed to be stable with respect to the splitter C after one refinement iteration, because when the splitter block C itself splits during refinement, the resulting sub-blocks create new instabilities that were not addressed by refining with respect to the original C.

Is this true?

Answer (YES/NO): YES